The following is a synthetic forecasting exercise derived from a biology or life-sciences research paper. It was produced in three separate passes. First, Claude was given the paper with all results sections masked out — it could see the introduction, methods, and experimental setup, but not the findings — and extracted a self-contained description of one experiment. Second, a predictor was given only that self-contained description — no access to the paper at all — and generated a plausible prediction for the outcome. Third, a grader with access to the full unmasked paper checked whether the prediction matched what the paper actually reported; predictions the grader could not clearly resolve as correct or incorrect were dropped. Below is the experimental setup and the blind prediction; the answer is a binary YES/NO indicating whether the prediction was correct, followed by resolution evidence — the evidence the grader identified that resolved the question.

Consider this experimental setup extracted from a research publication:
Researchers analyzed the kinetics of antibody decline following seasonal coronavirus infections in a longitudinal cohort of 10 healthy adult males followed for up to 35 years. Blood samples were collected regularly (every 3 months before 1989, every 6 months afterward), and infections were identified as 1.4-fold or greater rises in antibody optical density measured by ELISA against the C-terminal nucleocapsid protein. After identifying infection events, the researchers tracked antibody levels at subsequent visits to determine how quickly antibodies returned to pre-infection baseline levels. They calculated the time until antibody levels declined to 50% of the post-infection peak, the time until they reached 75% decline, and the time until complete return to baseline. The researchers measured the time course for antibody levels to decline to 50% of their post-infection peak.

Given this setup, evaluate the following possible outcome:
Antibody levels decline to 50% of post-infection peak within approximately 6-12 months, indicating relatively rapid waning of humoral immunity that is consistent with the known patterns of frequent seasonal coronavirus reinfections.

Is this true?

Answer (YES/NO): YES